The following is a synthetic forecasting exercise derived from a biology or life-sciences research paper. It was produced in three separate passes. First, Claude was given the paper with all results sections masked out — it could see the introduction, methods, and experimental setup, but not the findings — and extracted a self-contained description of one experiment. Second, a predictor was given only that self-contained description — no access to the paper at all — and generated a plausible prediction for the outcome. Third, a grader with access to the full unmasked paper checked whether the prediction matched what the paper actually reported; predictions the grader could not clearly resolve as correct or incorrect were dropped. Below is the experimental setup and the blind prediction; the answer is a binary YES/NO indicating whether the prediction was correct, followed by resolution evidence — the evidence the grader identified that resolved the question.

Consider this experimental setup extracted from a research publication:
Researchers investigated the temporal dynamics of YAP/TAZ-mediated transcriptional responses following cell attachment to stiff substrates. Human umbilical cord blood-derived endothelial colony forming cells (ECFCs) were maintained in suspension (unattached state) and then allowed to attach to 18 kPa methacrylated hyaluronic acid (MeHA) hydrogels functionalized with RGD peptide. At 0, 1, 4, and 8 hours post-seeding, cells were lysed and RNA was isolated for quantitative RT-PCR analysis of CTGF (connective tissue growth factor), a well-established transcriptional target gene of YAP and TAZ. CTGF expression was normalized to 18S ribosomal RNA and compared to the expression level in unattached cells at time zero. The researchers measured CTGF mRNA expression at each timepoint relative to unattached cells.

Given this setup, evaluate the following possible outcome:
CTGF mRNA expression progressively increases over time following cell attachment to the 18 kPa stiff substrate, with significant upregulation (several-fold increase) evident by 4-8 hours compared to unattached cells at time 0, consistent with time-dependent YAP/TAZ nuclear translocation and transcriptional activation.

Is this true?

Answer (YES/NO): NO